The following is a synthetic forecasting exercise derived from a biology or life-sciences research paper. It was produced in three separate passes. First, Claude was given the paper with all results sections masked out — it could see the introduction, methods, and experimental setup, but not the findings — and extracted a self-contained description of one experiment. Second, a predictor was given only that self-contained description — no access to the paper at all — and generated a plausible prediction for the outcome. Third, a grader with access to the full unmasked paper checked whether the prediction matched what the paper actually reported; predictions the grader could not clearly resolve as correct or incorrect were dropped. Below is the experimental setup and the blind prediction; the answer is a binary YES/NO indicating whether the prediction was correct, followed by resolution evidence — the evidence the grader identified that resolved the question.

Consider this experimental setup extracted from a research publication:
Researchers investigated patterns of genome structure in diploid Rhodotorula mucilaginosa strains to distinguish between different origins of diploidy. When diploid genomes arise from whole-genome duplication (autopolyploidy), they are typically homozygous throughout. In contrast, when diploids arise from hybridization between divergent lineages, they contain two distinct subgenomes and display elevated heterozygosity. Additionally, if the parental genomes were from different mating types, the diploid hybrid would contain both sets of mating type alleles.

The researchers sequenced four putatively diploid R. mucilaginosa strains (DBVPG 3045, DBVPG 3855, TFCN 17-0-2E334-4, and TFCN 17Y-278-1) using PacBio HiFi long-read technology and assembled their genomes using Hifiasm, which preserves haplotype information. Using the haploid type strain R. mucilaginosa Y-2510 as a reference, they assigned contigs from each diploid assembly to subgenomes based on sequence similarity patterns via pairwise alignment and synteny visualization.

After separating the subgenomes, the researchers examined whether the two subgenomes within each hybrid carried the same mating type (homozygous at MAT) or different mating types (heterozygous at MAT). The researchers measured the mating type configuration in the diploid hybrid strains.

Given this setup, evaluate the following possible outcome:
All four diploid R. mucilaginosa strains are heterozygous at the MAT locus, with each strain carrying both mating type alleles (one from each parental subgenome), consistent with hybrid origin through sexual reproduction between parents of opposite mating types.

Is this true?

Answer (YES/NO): NO